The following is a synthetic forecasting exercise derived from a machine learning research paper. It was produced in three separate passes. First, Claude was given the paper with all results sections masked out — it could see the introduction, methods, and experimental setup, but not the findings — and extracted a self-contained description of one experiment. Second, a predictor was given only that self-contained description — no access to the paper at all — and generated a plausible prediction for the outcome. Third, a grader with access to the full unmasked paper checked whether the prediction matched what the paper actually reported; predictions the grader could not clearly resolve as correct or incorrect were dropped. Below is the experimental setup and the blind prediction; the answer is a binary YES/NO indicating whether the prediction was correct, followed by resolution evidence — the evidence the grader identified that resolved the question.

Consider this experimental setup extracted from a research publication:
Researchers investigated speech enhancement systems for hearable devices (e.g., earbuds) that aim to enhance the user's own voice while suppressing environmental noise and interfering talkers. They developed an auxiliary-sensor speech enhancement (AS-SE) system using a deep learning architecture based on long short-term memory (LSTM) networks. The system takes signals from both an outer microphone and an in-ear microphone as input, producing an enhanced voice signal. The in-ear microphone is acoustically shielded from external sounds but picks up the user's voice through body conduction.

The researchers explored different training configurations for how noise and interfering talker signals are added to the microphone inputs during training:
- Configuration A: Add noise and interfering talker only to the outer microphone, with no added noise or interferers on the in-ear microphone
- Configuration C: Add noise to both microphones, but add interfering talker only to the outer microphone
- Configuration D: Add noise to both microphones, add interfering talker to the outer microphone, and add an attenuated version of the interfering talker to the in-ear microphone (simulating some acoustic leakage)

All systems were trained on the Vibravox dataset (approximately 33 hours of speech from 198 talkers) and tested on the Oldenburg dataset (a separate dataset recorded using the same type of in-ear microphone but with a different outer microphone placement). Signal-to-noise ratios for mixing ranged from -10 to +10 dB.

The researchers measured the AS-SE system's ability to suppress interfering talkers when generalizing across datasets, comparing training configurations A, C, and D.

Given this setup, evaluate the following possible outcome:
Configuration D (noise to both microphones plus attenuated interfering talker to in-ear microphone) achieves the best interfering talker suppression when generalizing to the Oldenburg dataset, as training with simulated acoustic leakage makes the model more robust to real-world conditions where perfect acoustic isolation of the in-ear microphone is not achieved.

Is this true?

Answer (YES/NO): YES